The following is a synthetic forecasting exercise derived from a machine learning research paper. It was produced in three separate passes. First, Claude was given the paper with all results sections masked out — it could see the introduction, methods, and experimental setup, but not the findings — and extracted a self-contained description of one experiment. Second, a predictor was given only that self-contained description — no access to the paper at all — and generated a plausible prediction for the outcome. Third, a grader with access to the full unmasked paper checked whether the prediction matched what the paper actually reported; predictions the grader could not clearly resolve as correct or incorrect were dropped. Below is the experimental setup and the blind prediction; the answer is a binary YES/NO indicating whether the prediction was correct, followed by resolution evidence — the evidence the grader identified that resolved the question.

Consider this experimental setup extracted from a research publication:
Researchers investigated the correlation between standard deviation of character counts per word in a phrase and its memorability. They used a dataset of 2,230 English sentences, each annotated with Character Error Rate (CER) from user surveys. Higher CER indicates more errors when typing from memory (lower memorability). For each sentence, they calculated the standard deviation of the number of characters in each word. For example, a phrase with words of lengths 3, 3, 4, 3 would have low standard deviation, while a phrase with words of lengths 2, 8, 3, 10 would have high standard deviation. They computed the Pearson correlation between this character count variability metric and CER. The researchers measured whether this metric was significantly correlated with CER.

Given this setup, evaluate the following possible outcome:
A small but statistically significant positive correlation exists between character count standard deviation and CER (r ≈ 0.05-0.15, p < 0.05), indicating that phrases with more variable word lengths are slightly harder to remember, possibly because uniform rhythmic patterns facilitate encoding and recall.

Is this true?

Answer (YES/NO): NO